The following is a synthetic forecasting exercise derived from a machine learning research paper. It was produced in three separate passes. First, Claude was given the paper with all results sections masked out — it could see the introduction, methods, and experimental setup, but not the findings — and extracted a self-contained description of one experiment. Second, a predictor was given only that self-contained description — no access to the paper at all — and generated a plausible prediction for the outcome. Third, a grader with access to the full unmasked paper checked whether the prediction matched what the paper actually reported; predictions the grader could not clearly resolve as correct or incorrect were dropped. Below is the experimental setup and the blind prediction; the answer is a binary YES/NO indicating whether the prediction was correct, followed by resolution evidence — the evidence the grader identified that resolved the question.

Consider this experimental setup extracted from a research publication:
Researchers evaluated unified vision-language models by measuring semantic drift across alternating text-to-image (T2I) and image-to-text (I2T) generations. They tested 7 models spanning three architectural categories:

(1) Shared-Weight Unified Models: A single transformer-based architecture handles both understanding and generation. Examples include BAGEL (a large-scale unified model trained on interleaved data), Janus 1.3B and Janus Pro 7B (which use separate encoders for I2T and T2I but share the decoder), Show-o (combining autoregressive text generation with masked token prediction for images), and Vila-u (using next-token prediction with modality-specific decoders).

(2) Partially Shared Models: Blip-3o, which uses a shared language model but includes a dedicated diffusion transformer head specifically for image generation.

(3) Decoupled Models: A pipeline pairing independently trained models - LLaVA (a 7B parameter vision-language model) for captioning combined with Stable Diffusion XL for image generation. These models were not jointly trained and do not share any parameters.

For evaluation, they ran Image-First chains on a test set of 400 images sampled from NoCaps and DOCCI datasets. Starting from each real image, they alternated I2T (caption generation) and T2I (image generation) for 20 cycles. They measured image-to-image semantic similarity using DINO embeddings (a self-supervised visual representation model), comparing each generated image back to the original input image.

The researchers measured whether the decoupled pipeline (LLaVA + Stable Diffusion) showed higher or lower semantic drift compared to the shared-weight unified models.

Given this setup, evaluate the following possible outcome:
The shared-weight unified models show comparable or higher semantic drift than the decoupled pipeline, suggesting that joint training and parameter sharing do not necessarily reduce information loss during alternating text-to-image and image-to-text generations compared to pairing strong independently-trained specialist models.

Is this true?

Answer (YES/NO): NO